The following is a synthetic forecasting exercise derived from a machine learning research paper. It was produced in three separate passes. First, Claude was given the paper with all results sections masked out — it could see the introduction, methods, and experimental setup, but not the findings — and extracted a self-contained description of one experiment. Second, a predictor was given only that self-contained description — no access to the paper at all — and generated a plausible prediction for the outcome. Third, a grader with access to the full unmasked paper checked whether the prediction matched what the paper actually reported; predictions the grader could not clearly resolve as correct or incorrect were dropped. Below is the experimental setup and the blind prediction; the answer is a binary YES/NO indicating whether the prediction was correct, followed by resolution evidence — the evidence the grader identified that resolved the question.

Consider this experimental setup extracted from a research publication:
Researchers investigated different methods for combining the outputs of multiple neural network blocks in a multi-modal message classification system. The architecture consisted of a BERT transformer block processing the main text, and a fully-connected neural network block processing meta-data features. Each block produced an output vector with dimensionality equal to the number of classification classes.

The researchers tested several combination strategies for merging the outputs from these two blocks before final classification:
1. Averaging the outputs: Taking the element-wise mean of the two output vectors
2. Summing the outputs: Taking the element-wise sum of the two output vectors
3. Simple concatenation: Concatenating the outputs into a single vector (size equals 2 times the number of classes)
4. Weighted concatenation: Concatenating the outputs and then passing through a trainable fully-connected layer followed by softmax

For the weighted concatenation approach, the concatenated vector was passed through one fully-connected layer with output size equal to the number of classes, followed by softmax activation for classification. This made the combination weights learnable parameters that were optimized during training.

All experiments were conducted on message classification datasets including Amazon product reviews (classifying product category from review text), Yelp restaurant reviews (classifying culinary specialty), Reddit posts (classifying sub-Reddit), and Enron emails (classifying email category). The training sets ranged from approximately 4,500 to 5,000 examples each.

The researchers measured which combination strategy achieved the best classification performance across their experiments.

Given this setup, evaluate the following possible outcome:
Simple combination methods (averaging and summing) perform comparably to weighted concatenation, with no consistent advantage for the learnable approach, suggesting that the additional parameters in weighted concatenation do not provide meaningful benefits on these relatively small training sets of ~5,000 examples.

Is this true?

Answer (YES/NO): NO